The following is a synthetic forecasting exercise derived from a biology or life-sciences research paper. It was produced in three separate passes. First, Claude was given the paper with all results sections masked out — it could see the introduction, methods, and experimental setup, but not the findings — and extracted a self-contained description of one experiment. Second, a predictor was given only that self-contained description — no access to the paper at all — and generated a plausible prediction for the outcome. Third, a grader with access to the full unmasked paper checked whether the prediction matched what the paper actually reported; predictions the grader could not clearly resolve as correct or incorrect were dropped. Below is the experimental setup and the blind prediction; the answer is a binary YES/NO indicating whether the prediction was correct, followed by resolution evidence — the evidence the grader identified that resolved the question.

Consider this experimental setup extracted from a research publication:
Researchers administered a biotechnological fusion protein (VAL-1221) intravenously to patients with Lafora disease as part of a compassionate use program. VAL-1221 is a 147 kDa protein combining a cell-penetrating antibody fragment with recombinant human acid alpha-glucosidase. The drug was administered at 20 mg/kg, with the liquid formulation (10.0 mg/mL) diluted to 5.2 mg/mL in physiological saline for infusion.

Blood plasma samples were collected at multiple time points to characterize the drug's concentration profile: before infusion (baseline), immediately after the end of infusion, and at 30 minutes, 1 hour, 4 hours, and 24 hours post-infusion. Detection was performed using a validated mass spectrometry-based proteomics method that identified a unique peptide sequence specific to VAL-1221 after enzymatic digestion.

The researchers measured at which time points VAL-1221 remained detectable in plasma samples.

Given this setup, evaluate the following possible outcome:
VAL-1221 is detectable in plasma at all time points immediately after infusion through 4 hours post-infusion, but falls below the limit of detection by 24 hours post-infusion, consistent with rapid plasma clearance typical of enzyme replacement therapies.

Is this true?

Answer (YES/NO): YES